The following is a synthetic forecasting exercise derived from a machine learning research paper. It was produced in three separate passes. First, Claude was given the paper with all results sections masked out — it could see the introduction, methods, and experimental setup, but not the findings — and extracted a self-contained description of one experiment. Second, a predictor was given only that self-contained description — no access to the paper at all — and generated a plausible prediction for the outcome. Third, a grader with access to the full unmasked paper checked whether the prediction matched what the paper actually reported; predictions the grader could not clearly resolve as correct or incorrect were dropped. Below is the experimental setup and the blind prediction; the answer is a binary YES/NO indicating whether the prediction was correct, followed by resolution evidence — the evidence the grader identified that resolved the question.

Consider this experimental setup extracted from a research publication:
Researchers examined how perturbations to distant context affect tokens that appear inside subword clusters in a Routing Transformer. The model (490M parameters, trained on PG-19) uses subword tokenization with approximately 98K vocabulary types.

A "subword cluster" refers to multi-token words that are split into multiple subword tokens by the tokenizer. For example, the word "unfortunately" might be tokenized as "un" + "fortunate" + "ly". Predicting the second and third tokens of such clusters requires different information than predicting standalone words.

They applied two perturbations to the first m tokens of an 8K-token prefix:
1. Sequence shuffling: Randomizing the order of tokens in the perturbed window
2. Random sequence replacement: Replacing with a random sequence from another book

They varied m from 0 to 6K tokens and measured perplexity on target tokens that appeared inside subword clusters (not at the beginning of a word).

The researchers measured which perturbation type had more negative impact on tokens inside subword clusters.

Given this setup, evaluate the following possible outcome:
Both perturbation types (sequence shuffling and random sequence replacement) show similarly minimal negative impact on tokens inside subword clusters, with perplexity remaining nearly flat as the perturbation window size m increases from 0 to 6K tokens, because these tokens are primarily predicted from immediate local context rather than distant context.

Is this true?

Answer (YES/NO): NO